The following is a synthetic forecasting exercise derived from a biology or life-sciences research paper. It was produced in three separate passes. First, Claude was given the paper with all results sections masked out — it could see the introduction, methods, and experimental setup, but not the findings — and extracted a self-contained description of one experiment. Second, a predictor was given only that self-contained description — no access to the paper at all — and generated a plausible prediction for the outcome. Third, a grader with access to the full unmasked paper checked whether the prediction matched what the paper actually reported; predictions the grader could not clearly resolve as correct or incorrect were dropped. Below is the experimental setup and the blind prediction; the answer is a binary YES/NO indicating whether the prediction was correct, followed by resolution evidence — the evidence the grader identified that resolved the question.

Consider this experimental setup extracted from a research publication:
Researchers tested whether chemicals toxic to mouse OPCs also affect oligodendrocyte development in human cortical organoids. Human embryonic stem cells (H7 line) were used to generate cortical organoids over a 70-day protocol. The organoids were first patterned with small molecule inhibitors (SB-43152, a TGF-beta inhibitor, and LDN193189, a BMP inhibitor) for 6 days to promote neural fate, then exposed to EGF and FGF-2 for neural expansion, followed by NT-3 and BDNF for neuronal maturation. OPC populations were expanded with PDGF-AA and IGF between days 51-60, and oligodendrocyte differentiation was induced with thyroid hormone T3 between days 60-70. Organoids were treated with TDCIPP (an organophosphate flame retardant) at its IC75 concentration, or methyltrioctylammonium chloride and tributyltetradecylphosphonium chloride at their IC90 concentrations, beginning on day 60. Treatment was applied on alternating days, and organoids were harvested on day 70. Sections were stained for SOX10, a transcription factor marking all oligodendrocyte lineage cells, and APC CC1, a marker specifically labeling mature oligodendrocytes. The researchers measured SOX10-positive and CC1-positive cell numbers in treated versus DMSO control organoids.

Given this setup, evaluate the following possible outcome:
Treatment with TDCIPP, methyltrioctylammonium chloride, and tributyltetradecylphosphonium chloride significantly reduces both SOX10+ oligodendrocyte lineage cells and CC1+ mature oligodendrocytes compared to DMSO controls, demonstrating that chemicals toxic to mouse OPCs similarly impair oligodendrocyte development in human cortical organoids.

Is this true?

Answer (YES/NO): NO